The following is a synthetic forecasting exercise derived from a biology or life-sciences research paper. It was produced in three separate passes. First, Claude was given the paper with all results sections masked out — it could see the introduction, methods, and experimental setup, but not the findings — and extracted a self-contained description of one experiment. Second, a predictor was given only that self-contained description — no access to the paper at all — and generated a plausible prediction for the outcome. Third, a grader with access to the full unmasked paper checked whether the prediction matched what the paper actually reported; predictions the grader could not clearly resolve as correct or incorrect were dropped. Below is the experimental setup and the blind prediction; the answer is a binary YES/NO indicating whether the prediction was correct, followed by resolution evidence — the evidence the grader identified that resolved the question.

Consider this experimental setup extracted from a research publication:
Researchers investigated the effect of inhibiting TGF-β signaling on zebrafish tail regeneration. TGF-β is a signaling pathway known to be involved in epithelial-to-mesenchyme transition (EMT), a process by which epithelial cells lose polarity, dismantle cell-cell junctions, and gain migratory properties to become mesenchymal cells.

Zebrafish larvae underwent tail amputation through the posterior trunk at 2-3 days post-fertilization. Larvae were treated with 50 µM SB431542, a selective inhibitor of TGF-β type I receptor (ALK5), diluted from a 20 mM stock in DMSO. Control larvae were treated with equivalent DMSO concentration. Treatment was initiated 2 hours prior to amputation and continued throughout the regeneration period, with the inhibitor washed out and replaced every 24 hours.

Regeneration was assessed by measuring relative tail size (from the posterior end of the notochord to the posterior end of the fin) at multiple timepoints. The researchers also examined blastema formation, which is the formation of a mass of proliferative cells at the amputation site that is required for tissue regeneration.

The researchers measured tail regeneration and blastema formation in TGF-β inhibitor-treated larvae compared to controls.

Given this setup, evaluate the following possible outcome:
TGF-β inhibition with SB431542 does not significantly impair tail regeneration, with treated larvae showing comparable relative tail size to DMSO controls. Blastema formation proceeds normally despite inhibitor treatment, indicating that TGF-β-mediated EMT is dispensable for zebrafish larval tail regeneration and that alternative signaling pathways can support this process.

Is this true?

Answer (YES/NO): NO